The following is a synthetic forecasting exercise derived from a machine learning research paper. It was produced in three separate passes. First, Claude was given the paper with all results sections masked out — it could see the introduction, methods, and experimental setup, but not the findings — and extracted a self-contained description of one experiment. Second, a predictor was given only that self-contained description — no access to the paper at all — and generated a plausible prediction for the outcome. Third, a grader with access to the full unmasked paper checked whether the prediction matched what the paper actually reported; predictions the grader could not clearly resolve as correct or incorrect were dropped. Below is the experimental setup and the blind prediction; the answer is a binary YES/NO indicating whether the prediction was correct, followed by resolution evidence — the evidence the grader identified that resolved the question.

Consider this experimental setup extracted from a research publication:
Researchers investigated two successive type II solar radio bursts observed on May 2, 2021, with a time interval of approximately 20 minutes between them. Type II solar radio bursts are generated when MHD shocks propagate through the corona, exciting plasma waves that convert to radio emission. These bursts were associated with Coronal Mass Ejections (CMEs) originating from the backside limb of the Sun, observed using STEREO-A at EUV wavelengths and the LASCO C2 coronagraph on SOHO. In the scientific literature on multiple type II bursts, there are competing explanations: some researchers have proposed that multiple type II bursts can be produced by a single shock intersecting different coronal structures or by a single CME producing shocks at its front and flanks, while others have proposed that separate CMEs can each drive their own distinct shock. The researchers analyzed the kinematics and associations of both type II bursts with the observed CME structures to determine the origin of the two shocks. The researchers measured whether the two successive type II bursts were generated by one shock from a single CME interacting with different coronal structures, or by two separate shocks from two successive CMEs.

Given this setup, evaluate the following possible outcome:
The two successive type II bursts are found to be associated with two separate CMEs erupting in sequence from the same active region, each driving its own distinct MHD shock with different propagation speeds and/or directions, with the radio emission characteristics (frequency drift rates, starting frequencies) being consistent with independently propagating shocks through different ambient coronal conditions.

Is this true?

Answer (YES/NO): YES